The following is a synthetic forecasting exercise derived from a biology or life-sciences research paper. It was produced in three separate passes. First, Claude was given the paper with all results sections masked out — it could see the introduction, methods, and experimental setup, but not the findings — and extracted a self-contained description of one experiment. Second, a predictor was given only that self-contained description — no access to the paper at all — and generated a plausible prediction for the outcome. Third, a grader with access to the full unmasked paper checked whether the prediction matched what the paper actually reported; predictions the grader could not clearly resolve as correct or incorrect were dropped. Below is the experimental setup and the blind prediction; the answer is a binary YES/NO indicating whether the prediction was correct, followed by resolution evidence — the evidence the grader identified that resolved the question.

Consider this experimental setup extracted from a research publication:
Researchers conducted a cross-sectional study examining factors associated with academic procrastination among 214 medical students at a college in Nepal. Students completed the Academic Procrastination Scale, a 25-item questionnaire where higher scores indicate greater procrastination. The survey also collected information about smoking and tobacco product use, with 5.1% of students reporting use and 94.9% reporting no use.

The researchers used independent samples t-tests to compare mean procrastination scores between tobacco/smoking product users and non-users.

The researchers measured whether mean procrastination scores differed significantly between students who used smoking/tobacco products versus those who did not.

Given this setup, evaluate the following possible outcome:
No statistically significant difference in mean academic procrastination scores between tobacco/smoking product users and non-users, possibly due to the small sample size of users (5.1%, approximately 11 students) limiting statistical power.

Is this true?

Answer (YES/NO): NO